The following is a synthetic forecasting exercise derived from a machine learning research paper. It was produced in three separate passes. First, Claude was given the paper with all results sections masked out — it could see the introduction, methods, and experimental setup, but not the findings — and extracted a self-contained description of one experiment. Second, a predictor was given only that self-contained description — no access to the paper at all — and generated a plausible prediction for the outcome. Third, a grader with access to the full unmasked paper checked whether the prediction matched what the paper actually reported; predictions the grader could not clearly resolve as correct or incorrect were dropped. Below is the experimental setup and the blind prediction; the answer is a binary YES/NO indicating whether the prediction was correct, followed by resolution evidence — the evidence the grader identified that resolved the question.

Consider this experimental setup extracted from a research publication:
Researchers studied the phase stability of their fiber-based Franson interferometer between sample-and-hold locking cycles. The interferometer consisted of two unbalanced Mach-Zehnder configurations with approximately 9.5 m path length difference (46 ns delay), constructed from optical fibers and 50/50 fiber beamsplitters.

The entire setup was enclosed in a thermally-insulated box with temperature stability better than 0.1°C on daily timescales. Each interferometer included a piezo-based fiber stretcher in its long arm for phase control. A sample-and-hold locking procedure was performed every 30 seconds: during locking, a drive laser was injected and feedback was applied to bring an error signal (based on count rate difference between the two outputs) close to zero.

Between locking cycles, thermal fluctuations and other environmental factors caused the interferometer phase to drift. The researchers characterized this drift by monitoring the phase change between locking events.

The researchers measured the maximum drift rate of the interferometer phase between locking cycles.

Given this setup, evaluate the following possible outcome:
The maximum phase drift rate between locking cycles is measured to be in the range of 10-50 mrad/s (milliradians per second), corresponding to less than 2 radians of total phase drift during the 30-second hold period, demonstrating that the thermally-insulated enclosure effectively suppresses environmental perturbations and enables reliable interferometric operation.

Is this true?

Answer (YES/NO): NO